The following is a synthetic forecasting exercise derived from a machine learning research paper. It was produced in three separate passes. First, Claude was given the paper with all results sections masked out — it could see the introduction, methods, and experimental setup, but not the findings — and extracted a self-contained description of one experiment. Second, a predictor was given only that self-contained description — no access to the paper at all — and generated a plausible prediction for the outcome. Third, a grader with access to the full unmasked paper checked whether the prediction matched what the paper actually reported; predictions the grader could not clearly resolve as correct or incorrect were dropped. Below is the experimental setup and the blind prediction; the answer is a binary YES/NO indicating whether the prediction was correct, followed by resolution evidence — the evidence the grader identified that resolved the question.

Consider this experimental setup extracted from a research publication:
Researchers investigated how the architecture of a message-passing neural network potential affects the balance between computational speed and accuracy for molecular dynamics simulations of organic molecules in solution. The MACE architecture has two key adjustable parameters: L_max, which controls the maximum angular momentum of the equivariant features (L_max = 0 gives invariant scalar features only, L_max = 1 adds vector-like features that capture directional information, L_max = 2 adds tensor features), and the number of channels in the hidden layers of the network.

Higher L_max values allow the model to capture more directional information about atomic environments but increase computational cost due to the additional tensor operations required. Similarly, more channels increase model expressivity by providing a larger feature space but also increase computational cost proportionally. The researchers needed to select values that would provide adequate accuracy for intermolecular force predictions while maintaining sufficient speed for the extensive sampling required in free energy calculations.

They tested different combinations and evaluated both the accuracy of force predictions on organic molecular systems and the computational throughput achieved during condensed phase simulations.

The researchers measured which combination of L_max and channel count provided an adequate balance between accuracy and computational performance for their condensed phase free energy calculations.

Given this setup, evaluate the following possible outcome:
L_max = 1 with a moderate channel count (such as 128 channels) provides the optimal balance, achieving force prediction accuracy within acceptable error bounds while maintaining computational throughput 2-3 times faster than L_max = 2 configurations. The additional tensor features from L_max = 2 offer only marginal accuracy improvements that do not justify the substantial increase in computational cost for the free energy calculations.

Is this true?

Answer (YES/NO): NO